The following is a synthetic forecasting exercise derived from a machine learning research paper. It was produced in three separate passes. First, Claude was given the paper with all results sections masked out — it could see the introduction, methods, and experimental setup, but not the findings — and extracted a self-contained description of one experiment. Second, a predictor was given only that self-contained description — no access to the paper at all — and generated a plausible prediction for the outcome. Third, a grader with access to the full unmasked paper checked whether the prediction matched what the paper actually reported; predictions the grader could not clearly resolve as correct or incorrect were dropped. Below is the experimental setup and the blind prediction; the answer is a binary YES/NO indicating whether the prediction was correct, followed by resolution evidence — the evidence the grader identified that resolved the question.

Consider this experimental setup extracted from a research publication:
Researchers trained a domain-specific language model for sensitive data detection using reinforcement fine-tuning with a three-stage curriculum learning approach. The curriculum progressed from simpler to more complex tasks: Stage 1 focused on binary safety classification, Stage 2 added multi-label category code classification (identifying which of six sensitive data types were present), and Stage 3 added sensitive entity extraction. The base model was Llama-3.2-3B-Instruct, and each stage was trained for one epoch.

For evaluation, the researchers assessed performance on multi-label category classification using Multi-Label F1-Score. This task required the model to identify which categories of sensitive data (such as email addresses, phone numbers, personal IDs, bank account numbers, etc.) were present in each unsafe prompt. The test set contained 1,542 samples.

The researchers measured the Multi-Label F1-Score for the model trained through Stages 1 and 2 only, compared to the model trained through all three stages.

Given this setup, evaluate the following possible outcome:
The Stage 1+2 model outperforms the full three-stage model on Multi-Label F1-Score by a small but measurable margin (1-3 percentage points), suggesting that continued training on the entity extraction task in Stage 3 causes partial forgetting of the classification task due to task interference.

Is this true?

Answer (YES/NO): NO